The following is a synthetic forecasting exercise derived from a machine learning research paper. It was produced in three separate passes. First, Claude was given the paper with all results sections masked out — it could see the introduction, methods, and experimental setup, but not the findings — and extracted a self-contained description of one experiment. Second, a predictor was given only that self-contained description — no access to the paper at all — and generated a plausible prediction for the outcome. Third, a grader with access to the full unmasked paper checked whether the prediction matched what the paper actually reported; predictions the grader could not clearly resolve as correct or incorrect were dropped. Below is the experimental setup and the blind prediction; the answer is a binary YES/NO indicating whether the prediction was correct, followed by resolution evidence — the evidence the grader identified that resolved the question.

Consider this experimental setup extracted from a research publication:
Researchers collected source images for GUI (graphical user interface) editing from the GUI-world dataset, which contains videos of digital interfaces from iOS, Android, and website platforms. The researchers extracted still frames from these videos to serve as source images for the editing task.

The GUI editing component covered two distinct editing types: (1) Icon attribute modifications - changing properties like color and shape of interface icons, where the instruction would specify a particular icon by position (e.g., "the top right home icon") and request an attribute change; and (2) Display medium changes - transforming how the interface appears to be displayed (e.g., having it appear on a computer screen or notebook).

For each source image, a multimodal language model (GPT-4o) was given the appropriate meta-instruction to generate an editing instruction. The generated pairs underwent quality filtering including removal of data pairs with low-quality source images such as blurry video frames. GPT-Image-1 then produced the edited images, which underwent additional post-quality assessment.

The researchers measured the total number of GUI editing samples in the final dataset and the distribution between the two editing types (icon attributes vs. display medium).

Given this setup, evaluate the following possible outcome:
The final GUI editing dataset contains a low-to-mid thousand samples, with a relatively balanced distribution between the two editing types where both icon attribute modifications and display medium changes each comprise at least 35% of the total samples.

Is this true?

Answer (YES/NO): NO